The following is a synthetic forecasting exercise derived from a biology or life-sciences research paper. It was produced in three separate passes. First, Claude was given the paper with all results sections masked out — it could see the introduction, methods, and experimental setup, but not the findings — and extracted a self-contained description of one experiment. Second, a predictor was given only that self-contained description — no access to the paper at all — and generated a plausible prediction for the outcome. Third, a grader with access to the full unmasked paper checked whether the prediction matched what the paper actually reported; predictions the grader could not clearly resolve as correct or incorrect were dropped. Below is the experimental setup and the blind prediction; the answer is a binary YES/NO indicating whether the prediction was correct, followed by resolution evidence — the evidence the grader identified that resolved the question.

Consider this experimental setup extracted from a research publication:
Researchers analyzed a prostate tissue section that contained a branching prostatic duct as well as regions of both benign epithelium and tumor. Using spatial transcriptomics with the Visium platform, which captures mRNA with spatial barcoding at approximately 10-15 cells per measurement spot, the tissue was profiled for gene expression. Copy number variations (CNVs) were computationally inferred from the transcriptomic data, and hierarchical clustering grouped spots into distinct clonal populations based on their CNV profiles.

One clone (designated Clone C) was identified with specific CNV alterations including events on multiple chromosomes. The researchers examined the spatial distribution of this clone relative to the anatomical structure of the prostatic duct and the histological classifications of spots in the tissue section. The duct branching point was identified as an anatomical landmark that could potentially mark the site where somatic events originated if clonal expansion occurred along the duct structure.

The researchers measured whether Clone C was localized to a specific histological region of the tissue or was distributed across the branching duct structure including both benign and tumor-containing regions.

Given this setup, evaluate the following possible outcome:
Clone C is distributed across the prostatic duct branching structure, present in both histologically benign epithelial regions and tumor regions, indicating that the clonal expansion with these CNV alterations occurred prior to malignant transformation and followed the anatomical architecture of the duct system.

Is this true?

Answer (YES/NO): NO